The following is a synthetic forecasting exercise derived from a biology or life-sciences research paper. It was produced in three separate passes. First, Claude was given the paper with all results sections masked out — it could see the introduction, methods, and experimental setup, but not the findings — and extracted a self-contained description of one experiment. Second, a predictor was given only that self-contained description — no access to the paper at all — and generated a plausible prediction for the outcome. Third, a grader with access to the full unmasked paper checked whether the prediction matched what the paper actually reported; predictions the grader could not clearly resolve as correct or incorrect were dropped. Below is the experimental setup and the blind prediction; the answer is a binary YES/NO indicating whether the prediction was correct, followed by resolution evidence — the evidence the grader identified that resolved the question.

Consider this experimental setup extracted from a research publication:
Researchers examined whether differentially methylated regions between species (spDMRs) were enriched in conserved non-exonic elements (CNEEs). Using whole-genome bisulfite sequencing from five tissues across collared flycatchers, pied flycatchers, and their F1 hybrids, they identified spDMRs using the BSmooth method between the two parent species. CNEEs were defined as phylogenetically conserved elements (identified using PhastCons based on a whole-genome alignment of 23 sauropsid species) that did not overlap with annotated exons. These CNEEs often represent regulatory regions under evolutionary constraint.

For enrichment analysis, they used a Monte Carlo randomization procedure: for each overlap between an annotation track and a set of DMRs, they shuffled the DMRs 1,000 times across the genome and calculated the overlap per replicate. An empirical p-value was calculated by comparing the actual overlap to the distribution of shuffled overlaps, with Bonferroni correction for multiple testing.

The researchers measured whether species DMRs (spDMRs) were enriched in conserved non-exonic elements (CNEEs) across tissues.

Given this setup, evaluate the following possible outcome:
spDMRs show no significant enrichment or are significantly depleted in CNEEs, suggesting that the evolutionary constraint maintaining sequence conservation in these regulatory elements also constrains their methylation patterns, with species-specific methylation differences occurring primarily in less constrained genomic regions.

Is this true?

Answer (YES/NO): YES